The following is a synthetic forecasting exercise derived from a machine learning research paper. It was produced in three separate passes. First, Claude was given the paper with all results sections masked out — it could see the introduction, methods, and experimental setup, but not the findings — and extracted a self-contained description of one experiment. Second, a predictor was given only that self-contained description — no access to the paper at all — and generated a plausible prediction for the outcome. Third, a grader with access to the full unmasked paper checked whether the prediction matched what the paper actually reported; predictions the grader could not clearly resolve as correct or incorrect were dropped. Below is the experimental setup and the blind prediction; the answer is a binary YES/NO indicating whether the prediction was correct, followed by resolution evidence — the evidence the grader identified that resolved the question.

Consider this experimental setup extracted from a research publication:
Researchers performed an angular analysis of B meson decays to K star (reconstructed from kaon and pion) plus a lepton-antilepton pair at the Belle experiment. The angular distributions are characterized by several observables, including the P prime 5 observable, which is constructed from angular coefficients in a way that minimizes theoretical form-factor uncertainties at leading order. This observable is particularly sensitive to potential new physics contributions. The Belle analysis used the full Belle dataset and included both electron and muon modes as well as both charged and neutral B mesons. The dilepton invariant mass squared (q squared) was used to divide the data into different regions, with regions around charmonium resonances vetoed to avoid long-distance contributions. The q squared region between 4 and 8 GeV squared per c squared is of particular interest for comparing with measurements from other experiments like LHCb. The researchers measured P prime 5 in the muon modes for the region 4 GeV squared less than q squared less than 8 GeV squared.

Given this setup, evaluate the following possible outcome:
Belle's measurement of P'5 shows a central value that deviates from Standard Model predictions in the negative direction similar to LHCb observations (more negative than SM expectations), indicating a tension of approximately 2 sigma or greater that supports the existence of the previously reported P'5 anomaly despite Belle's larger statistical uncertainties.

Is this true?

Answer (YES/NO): YES